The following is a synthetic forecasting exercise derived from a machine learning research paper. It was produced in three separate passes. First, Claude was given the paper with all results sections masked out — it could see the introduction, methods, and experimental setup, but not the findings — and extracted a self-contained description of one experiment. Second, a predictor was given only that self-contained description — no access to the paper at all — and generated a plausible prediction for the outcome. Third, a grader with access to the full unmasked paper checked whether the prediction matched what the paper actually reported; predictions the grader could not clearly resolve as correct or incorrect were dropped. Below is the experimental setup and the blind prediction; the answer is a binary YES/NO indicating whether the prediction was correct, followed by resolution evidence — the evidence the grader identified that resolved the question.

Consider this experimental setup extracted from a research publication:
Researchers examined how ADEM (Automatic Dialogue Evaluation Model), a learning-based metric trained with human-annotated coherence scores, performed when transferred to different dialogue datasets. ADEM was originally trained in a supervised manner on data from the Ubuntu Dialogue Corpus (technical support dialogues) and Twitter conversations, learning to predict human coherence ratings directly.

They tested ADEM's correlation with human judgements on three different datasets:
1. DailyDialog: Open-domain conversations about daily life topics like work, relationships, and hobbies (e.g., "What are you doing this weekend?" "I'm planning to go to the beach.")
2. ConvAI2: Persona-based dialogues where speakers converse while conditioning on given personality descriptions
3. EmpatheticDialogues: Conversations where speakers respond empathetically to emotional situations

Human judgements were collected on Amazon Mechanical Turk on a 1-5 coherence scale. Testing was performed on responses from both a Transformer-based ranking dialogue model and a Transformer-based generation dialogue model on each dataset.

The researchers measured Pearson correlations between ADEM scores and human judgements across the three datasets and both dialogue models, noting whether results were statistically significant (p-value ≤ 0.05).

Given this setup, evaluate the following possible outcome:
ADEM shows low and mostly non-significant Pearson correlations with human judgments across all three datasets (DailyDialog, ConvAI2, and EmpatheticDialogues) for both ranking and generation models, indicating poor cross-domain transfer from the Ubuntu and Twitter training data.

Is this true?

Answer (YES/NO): YES